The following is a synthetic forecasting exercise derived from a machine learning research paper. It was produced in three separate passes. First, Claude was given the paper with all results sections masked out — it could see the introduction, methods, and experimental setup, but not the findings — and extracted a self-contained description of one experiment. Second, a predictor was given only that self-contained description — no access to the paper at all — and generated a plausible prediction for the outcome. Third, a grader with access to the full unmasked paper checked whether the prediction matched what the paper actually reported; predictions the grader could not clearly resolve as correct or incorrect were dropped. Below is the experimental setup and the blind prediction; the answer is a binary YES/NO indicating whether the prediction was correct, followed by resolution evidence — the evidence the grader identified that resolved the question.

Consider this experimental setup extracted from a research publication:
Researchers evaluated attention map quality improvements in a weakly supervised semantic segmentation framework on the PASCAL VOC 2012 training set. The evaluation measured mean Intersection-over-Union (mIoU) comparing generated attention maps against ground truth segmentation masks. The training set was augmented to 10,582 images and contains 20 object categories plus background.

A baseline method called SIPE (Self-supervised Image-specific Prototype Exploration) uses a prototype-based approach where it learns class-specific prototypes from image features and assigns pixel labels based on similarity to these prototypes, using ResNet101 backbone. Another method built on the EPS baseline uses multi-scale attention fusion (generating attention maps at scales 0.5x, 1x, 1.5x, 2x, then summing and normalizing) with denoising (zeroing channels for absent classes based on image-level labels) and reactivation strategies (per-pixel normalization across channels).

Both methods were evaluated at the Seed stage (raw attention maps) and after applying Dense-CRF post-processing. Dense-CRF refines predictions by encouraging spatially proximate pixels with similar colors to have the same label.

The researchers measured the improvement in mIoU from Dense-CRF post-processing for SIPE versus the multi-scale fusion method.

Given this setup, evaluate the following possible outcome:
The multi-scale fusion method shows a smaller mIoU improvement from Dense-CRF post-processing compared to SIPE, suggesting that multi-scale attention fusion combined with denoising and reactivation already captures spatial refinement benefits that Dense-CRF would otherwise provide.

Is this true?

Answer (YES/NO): YES